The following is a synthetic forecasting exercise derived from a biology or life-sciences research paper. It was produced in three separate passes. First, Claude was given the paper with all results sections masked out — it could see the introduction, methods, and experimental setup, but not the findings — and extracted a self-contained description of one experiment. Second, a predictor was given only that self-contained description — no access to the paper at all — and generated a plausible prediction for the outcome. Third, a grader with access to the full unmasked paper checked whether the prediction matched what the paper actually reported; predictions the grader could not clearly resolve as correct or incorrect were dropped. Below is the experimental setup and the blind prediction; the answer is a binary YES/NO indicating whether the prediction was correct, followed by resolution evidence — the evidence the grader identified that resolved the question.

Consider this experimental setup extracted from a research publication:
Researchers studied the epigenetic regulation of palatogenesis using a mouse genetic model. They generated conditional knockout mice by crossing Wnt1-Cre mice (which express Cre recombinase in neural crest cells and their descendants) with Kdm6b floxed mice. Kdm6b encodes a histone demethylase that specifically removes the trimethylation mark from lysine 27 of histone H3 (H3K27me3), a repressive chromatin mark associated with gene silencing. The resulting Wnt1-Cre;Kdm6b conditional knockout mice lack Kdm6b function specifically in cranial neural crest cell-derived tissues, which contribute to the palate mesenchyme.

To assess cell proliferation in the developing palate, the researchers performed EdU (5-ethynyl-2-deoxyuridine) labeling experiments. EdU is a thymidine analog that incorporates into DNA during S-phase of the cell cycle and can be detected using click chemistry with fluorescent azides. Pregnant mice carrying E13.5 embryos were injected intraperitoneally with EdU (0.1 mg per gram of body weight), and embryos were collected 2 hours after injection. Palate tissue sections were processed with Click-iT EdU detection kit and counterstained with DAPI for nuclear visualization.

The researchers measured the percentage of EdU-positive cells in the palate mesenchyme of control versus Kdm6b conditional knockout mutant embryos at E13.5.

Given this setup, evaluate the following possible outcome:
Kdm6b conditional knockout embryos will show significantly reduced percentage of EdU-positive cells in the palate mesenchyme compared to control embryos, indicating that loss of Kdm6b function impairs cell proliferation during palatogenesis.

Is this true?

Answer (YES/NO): NO